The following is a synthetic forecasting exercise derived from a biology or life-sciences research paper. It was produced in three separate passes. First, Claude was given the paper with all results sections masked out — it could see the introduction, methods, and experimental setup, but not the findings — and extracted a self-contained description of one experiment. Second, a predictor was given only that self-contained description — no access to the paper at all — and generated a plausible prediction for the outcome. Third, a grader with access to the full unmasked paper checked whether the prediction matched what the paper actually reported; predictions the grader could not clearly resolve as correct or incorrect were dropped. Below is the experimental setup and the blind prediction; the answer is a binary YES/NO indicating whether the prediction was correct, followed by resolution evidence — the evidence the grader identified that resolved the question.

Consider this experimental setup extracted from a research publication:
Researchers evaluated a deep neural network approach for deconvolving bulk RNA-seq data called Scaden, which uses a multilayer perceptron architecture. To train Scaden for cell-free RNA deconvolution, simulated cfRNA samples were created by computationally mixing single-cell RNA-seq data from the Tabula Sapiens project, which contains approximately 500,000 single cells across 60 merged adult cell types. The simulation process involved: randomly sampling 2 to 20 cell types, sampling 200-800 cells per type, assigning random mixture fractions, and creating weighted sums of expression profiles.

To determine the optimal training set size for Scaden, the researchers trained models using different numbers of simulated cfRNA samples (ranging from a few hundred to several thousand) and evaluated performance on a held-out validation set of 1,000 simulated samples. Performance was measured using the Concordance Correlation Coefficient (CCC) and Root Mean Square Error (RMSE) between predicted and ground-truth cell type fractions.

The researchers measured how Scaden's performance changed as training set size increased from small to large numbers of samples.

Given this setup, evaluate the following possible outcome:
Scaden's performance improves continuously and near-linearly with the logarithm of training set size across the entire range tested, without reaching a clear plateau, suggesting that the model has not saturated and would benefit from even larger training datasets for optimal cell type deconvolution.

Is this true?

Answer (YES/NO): NO